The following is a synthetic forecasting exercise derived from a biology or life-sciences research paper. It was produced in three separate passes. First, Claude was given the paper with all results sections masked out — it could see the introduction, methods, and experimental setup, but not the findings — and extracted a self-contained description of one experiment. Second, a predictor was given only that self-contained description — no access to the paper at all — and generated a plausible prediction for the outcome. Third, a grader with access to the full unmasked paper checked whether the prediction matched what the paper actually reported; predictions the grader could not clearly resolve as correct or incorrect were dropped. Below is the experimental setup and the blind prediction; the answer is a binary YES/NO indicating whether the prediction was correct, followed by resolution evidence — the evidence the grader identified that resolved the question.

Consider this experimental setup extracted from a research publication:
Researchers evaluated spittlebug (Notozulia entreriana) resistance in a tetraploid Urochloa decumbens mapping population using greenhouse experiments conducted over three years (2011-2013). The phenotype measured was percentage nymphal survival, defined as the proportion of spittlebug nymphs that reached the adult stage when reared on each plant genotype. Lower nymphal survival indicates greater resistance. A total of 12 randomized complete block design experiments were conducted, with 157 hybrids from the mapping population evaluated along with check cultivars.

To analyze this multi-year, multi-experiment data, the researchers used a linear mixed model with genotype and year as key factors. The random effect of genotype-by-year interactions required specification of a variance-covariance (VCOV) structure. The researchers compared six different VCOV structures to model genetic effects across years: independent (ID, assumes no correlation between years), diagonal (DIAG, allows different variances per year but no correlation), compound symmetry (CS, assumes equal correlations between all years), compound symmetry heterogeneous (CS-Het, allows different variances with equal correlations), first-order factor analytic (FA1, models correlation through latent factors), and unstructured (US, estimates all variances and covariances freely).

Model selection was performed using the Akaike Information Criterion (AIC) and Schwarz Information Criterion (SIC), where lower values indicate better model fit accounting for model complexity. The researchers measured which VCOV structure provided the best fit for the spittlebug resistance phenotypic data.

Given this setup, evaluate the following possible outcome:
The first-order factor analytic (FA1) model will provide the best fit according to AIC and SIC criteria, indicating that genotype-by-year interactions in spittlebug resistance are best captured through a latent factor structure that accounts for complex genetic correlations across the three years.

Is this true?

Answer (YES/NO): NO